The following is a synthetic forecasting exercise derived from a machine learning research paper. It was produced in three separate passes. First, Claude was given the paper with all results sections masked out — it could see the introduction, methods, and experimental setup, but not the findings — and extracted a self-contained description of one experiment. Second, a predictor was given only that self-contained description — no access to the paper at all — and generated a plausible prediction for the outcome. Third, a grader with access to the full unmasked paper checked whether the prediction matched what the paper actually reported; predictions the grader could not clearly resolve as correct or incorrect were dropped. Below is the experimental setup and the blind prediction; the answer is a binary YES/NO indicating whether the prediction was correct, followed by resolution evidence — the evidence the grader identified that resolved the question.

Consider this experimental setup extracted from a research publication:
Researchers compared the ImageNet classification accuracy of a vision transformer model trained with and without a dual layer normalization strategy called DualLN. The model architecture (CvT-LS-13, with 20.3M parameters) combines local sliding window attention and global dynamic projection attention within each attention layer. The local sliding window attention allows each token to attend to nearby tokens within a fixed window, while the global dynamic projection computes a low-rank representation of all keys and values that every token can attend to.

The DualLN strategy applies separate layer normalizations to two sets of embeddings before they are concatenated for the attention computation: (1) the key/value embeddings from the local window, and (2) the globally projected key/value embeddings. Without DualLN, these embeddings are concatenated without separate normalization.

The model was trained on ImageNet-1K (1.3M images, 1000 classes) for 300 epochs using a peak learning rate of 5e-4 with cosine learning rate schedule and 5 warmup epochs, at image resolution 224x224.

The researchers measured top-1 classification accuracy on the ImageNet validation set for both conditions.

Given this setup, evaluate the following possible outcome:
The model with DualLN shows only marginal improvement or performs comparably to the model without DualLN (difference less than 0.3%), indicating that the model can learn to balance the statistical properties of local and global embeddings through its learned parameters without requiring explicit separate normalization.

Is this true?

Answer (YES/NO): NO